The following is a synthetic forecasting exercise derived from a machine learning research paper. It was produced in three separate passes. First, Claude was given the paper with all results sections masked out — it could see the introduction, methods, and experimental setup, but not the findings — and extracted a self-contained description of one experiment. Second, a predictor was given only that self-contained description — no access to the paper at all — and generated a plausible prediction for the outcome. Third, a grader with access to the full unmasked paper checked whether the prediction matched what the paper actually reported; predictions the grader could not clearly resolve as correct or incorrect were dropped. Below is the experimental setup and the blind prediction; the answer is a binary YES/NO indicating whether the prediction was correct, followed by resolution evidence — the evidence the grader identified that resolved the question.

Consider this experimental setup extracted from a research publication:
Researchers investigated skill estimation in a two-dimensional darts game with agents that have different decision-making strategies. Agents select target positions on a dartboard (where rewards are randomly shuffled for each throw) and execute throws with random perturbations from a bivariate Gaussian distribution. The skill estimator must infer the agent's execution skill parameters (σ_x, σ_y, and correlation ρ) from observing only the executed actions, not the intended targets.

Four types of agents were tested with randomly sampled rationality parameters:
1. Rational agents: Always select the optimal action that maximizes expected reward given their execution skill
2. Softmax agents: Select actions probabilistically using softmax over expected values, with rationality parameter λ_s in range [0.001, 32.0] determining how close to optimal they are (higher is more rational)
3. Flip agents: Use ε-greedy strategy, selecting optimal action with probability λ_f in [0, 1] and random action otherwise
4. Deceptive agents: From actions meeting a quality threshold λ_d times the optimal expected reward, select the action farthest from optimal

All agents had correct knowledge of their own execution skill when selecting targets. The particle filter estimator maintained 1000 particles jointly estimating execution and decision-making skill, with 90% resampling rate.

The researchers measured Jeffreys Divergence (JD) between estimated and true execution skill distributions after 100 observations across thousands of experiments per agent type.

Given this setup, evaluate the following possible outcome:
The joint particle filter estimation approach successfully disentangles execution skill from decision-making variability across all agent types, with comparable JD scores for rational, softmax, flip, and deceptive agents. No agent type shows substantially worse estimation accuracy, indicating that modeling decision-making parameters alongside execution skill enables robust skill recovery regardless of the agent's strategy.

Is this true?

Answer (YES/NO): YES